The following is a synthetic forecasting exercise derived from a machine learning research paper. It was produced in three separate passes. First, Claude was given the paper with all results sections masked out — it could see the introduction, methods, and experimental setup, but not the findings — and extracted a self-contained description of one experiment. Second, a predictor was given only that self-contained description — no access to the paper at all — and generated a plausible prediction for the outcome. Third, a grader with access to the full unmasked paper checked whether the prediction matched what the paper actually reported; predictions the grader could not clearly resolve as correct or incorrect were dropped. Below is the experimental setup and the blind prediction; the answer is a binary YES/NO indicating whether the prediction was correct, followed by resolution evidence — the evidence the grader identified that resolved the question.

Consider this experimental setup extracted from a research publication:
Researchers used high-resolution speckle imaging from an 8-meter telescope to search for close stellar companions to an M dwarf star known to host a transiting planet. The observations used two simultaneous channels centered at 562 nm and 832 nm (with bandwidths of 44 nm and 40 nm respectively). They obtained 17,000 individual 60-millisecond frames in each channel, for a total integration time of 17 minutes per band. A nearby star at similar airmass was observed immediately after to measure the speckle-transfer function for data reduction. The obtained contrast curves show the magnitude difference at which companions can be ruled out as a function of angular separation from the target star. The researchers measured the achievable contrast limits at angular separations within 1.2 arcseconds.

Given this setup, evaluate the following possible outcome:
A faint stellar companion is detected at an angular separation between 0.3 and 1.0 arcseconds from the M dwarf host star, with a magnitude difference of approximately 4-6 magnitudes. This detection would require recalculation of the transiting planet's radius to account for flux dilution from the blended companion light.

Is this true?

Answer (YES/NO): NO